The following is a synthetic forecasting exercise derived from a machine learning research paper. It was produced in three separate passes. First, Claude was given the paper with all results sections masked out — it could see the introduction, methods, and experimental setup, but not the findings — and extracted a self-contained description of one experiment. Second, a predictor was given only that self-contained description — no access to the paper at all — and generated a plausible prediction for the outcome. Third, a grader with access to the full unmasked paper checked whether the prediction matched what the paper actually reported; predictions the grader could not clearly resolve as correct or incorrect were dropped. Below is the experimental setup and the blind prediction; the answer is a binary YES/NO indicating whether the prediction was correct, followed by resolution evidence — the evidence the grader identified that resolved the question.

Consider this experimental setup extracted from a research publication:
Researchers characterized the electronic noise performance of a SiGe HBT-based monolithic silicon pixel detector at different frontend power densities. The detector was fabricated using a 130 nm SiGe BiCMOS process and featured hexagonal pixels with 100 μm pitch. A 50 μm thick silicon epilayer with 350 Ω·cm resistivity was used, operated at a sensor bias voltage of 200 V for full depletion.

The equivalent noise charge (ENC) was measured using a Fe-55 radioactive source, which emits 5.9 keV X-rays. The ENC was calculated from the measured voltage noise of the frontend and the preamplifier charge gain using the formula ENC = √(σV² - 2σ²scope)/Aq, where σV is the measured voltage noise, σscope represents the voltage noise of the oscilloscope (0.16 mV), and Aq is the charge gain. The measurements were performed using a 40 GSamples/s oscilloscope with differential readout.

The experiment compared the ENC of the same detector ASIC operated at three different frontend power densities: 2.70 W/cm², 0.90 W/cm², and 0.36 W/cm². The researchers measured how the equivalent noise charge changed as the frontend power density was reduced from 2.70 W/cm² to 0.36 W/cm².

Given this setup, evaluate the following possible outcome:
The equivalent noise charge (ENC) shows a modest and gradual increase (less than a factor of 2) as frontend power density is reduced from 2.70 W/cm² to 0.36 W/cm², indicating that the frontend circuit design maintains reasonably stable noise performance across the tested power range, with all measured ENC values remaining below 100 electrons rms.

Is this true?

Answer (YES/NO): NO